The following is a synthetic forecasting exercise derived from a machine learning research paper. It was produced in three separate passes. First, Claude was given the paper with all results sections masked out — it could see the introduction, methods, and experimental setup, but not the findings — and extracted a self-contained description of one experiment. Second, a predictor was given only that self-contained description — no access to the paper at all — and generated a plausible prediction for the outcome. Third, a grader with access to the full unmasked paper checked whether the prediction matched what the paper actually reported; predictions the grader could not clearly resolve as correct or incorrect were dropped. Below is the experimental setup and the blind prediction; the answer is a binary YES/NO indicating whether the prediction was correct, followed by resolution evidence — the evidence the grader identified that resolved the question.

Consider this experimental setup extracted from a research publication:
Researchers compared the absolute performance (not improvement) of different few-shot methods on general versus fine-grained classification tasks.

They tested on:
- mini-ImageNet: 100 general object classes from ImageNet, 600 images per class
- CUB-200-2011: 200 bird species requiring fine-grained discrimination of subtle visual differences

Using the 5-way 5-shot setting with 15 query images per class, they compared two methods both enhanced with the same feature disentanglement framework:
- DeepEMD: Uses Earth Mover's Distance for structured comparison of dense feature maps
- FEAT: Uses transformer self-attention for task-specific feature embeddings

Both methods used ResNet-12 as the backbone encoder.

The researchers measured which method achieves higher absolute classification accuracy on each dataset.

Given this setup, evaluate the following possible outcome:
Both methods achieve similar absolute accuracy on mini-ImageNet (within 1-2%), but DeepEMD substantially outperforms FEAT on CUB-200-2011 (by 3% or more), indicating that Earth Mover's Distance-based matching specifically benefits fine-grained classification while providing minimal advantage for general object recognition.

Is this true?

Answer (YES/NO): NO